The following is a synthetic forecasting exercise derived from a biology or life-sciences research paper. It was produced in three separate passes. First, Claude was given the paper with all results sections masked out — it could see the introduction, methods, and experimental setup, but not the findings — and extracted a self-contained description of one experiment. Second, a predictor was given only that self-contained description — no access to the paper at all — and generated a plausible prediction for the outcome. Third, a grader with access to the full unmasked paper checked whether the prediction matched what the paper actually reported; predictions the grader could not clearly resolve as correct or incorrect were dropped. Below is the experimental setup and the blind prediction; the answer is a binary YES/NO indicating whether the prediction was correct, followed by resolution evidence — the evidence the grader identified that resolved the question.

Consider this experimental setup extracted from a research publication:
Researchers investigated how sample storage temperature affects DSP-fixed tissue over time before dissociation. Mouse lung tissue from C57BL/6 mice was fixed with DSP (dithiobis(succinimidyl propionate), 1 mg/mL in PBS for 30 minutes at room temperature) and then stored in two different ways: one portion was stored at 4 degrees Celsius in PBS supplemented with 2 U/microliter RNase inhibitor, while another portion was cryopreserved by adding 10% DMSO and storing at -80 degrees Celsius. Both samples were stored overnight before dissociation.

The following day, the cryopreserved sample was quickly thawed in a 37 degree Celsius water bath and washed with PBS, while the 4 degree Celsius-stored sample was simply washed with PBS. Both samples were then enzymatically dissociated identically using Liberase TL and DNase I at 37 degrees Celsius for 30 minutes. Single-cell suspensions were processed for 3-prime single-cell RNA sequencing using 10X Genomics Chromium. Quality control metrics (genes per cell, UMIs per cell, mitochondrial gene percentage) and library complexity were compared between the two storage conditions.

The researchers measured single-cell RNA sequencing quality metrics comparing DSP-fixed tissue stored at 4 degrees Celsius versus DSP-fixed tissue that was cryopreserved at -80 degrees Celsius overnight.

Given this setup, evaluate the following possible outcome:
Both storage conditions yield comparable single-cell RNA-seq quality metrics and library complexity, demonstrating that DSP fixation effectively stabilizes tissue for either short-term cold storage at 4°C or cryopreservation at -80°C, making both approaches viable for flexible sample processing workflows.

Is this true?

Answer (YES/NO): YES